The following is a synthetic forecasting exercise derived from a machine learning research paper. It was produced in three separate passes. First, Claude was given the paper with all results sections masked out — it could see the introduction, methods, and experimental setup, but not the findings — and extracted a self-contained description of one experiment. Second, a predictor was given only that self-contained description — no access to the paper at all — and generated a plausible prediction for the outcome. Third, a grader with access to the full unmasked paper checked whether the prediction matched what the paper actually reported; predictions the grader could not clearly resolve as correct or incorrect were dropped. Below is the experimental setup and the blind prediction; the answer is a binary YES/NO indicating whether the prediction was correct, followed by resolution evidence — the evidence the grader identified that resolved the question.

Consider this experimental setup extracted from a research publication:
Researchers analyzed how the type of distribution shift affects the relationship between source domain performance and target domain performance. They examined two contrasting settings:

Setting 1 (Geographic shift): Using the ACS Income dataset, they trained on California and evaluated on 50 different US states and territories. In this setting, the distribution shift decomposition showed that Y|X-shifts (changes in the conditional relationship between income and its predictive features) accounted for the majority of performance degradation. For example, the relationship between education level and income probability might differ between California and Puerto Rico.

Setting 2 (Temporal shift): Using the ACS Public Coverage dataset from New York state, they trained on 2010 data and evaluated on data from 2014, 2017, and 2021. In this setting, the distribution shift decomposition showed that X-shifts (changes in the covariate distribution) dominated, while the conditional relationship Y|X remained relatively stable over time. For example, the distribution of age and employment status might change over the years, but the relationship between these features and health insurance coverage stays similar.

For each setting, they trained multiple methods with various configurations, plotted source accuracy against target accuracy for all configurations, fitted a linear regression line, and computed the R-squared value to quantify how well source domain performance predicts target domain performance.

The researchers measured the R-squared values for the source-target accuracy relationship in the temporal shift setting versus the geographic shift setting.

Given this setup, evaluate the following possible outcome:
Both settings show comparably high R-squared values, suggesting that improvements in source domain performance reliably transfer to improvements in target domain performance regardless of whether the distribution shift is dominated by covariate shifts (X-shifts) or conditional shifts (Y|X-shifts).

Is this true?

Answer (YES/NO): NO